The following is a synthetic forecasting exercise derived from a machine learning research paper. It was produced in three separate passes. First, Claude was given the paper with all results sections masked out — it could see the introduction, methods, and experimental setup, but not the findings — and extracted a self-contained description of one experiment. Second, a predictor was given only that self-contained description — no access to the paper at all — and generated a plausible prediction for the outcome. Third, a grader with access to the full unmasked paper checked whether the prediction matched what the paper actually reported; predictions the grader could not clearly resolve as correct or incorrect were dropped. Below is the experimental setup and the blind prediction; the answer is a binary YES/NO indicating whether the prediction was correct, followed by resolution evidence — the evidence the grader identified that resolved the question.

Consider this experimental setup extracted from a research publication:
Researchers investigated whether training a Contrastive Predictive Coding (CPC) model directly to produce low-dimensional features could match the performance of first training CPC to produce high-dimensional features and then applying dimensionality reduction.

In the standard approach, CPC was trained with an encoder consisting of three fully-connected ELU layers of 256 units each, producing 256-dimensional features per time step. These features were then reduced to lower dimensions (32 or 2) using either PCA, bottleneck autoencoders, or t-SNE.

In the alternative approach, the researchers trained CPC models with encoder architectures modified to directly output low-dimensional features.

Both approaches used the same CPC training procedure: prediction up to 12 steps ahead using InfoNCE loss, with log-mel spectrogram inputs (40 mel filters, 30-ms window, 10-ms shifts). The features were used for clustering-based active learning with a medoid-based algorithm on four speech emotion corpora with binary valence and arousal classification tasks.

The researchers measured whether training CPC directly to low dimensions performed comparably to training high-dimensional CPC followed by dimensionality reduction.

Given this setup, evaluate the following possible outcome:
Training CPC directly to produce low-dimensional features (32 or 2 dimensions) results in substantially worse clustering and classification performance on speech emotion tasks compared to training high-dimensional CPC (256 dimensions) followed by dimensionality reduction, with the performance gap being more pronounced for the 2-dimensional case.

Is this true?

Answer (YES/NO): NO